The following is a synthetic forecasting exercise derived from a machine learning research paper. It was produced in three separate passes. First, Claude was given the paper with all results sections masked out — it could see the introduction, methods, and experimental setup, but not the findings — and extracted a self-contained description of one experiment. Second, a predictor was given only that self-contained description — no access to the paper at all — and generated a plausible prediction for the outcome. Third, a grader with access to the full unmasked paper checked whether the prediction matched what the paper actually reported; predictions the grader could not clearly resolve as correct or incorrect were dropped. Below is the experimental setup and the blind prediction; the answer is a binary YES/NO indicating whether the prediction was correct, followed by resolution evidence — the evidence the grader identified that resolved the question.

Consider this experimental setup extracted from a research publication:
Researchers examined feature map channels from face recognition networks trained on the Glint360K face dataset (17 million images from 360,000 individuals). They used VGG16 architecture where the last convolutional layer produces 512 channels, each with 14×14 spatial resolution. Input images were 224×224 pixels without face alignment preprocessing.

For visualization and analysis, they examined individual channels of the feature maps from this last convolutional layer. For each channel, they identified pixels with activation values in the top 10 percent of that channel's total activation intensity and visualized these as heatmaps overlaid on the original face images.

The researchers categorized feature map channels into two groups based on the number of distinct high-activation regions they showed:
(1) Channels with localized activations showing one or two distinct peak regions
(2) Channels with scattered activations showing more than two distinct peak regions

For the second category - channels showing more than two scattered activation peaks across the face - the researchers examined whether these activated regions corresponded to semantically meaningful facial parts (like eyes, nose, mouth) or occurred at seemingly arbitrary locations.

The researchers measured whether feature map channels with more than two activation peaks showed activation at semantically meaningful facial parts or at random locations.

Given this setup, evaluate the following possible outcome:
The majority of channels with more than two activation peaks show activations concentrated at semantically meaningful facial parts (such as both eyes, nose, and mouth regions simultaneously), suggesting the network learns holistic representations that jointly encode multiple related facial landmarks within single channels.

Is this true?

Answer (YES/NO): NO